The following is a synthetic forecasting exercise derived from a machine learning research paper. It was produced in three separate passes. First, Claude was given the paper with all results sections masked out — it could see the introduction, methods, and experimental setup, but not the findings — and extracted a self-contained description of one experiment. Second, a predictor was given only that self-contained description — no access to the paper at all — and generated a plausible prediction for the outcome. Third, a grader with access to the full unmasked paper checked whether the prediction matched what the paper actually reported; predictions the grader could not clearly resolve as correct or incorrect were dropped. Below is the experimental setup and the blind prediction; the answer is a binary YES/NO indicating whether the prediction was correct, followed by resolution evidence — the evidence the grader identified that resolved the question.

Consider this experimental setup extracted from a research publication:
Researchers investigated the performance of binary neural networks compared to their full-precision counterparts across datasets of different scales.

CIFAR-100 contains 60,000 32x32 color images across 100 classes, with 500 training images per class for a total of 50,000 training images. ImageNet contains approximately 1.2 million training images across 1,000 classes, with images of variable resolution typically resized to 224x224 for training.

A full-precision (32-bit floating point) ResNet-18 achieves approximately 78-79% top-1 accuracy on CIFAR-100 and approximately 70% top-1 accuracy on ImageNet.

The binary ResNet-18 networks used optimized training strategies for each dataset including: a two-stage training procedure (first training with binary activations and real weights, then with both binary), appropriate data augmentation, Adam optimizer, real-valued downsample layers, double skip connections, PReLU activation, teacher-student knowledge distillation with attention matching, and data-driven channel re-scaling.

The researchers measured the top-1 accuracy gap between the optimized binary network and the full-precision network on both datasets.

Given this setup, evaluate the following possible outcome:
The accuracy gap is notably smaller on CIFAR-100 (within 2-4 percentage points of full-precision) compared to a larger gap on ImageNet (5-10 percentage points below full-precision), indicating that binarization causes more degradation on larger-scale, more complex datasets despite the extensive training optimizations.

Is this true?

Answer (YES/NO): NO